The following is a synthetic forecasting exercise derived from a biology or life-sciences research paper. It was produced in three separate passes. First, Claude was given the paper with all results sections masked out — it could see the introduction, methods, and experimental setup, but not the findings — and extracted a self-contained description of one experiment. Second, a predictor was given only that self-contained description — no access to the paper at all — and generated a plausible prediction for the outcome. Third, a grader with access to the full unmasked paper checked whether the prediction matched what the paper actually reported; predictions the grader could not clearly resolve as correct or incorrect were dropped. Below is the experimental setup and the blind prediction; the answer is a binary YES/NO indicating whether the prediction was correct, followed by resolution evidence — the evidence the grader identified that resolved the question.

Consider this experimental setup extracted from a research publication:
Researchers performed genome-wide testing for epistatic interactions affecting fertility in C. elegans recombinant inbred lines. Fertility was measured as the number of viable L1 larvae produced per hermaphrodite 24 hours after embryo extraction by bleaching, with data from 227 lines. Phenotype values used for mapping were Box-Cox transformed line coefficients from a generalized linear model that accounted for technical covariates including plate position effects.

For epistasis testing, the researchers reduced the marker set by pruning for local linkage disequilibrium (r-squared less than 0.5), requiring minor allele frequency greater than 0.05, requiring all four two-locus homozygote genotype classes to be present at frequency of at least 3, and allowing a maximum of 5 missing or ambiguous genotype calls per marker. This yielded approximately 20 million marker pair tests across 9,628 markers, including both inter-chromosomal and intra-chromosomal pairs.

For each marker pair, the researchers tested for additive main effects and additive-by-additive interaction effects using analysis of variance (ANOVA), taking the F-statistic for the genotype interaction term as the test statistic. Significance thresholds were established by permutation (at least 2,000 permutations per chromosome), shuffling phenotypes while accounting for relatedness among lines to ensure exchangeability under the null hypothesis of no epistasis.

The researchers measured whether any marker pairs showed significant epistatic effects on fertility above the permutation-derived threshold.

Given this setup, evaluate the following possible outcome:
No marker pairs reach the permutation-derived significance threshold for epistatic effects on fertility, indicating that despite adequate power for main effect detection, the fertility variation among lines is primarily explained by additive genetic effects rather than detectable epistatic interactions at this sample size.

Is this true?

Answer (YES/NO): NO